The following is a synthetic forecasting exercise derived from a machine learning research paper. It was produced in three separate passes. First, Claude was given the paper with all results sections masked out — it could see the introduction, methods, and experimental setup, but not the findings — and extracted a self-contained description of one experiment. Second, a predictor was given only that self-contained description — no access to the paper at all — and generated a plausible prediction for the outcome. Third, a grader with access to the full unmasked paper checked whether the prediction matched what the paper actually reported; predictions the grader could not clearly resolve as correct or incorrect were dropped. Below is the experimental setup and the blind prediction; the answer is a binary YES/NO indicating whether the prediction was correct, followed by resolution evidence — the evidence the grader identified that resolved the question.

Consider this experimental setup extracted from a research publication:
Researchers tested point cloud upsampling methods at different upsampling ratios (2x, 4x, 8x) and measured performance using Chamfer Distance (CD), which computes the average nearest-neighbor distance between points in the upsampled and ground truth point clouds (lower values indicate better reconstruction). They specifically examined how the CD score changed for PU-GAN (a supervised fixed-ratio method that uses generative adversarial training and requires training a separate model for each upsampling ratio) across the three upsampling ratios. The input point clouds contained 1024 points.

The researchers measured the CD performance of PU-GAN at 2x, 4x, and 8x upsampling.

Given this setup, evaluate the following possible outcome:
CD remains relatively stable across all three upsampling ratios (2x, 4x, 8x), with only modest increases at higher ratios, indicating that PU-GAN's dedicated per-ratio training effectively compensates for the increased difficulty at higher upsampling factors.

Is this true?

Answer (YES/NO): NO